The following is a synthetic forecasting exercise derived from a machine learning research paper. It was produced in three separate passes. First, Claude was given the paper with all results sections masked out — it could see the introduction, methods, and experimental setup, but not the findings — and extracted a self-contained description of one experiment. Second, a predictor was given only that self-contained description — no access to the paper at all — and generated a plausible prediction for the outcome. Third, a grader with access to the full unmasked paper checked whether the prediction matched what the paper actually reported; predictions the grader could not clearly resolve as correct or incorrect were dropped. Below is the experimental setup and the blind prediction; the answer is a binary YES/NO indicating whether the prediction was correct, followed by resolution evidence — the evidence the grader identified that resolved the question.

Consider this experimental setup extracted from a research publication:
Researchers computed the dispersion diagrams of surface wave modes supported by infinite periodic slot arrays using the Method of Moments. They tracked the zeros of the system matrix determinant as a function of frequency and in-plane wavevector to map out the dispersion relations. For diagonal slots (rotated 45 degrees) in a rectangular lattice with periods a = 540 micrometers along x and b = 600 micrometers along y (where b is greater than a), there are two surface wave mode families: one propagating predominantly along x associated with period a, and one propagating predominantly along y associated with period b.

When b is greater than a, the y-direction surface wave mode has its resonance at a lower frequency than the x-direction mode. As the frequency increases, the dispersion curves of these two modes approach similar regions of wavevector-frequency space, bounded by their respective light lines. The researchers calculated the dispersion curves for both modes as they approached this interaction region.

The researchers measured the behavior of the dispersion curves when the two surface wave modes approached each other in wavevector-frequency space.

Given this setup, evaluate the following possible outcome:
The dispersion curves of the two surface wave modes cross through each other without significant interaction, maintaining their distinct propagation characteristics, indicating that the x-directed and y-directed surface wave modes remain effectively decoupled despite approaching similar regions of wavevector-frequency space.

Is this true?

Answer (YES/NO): NO